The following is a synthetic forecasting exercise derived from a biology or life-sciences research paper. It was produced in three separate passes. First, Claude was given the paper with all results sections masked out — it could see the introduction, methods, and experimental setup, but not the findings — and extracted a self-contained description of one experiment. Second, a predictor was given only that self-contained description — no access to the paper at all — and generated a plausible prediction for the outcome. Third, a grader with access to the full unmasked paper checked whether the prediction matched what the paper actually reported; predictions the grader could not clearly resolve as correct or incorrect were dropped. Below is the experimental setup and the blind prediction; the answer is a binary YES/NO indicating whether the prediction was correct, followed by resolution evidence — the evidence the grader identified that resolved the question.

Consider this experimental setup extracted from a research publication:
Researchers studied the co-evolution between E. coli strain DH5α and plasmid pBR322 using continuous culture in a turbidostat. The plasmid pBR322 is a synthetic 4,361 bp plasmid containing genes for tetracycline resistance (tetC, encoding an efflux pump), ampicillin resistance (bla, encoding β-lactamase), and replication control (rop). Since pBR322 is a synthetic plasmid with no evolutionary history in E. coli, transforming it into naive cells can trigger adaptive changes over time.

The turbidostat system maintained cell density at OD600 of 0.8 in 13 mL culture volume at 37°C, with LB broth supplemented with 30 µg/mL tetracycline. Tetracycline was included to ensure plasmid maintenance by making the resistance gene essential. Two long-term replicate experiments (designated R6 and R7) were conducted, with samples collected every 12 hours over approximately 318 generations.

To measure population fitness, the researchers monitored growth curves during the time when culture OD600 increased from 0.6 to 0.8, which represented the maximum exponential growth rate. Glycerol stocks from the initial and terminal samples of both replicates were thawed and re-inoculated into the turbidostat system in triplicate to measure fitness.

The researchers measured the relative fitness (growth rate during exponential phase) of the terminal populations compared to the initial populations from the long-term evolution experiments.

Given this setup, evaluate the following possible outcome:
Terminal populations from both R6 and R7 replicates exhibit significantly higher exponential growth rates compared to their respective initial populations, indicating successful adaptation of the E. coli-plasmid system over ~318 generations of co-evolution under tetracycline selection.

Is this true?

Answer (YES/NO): YES